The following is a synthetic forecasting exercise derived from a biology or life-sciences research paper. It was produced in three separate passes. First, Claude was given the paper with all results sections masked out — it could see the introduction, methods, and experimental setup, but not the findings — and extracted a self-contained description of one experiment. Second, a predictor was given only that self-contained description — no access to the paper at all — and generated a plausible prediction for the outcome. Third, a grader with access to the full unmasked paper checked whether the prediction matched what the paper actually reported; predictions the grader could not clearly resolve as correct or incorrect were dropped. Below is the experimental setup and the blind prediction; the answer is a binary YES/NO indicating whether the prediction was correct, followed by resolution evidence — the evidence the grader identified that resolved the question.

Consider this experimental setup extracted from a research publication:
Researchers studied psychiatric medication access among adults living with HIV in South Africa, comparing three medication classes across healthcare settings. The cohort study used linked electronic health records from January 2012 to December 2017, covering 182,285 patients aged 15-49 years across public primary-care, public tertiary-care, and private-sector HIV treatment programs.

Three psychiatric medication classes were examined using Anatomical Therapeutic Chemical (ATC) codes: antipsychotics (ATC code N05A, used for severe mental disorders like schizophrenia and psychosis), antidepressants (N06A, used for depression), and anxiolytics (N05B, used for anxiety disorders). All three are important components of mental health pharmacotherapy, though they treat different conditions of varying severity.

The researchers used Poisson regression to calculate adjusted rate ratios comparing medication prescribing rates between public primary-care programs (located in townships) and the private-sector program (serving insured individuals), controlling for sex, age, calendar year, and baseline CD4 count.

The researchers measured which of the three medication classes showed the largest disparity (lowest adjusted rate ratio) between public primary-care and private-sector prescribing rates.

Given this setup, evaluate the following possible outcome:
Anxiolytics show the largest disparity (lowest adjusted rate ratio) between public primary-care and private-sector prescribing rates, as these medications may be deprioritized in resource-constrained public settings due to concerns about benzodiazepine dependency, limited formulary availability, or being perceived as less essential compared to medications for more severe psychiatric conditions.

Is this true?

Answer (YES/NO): YES